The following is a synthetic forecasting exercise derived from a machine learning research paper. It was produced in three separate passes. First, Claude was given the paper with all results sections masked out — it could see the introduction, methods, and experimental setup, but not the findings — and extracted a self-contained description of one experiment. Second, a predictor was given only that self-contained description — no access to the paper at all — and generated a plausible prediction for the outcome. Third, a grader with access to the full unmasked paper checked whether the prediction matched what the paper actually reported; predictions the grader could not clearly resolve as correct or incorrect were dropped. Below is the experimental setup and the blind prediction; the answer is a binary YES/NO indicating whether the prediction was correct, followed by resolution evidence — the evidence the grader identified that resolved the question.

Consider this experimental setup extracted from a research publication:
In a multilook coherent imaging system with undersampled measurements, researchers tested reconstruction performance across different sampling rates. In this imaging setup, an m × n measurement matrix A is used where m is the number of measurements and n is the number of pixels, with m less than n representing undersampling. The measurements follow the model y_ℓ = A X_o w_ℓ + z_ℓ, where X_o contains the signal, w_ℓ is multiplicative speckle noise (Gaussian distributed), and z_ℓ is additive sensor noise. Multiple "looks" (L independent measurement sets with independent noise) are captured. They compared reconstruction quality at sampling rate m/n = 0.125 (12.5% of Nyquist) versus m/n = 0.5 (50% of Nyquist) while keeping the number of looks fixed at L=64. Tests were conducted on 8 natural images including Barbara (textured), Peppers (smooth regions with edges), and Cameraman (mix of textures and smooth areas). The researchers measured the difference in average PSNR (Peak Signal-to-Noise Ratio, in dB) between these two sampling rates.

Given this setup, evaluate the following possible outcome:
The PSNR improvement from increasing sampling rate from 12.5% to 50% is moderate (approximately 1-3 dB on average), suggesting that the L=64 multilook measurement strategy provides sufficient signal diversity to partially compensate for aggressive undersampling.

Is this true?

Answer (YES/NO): NO